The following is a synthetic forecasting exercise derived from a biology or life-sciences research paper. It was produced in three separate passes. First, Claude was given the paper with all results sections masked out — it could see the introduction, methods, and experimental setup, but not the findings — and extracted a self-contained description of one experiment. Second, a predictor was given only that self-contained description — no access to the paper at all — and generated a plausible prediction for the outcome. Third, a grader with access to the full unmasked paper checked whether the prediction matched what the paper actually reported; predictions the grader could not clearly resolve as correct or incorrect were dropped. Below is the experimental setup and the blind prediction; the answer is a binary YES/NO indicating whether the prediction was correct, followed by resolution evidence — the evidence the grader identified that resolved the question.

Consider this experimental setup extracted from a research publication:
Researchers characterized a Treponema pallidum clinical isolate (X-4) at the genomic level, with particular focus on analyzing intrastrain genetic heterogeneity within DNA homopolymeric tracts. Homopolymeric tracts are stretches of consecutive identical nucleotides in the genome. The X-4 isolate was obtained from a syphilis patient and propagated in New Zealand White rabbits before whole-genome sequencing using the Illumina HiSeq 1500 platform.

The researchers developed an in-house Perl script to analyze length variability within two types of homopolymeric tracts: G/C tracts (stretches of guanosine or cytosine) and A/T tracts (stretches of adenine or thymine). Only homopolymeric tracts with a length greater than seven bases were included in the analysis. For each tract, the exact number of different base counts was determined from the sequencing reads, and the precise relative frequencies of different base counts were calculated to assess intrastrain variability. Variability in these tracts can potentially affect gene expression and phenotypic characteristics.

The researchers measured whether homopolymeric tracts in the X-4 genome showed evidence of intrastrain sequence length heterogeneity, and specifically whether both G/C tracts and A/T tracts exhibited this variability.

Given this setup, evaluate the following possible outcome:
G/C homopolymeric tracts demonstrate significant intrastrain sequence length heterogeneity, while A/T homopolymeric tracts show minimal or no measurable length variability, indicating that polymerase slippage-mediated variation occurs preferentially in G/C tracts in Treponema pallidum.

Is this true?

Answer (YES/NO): NO